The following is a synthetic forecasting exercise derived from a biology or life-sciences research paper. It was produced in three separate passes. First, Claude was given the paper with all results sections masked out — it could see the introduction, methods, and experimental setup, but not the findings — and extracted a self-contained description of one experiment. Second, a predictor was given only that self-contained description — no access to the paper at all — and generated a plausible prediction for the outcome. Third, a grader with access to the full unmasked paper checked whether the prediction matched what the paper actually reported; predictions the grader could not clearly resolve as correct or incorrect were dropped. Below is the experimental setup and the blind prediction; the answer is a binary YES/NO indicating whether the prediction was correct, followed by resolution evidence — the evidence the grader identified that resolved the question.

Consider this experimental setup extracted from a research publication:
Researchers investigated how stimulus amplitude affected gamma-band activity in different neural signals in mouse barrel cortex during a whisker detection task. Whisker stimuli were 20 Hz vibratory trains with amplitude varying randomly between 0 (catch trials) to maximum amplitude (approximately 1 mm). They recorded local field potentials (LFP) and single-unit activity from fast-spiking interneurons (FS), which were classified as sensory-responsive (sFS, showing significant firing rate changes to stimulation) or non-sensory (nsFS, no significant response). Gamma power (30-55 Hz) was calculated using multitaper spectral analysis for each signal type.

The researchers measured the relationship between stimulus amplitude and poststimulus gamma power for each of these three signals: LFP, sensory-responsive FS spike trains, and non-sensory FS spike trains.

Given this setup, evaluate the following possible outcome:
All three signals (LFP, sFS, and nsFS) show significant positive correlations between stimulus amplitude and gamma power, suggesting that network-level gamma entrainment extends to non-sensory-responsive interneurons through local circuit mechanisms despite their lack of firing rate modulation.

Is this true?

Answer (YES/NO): NO